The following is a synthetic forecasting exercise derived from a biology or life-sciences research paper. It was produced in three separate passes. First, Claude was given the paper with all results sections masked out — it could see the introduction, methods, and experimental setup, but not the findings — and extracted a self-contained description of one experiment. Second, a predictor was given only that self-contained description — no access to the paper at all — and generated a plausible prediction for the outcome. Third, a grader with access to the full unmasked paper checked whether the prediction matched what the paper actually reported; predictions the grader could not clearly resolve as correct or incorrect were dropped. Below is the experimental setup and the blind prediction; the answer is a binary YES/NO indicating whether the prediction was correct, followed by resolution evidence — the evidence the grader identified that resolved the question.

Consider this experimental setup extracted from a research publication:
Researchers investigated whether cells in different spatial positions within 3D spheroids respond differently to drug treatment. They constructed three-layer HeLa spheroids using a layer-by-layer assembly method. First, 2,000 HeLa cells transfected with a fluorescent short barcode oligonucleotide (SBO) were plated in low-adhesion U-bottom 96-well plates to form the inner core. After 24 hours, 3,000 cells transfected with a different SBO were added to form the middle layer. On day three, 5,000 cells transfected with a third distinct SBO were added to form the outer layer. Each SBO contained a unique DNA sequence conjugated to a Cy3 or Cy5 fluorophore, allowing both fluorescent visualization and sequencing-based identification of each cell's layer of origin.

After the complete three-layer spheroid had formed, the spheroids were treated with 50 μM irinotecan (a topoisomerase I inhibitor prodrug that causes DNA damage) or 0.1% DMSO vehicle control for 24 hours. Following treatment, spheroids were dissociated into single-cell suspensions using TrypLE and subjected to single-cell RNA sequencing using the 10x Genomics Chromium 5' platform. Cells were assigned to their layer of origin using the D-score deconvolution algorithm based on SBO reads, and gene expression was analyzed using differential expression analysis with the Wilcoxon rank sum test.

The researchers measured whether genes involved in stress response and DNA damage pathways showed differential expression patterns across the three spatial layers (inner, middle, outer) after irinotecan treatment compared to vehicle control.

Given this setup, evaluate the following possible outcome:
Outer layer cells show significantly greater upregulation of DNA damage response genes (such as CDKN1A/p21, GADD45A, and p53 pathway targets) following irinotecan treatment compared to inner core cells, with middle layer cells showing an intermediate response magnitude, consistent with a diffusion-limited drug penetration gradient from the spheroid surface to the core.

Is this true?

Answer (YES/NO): NO